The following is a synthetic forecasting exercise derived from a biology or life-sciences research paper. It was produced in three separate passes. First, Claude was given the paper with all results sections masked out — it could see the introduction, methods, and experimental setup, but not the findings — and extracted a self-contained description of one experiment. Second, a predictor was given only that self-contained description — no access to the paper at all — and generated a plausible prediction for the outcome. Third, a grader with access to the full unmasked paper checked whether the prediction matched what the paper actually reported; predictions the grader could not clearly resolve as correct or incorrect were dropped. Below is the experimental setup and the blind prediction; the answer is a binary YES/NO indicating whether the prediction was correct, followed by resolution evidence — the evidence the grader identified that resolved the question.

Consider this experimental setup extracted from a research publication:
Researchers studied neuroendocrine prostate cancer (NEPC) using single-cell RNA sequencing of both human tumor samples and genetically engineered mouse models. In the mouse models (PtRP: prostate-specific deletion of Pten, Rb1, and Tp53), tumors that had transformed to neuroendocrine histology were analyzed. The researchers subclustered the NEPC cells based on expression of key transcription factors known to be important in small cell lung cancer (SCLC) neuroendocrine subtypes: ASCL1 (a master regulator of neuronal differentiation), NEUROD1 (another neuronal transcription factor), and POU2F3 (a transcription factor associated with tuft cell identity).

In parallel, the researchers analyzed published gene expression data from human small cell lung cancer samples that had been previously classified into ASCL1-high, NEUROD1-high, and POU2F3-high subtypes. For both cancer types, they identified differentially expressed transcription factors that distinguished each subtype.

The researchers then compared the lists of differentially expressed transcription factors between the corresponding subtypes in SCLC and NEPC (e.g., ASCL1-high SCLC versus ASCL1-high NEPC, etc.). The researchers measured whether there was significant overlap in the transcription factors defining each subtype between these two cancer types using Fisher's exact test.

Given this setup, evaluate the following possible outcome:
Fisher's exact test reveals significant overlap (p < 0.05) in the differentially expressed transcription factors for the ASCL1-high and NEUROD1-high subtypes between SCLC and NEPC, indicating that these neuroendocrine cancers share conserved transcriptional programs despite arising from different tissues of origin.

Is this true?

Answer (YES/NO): YES